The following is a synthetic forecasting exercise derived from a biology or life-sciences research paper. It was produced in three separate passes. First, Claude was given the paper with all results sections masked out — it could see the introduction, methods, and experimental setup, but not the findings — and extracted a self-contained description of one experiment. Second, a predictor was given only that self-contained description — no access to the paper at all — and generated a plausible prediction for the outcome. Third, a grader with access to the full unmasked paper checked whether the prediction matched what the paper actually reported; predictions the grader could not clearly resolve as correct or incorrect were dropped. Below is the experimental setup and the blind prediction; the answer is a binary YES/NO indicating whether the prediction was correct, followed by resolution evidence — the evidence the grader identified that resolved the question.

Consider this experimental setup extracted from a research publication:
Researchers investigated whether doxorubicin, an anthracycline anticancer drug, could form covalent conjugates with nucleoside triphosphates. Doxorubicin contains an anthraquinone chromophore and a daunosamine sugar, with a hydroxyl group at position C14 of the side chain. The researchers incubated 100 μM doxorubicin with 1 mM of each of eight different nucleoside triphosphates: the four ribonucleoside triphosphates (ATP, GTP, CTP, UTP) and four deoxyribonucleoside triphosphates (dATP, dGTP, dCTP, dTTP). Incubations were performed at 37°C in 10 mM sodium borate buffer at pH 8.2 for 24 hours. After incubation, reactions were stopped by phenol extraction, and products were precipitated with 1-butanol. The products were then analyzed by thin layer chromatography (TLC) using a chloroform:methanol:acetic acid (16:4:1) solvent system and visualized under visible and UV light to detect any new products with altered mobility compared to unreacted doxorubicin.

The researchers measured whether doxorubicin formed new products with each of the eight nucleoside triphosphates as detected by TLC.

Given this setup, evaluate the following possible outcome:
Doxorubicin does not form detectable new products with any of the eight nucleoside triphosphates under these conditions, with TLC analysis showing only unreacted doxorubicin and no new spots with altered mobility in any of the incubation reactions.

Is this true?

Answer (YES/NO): NO